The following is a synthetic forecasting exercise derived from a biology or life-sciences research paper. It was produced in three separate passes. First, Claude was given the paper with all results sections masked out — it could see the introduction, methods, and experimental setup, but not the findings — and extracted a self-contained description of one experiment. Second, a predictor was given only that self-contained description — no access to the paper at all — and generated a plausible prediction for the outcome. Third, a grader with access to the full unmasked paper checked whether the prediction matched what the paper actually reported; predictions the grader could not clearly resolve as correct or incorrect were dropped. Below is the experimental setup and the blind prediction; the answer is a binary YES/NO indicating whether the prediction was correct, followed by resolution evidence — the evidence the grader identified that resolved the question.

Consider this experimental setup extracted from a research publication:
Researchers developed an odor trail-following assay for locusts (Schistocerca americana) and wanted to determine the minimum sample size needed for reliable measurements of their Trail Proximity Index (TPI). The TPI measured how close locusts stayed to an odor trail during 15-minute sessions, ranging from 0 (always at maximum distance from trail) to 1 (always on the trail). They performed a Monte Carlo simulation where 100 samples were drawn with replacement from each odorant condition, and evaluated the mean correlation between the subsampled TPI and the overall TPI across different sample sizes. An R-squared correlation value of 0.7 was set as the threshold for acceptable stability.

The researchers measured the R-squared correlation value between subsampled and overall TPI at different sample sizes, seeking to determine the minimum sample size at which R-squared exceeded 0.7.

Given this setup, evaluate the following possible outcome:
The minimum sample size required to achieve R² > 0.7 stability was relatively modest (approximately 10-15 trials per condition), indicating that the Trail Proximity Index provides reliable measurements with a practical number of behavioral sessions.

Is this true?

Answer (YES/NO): YES